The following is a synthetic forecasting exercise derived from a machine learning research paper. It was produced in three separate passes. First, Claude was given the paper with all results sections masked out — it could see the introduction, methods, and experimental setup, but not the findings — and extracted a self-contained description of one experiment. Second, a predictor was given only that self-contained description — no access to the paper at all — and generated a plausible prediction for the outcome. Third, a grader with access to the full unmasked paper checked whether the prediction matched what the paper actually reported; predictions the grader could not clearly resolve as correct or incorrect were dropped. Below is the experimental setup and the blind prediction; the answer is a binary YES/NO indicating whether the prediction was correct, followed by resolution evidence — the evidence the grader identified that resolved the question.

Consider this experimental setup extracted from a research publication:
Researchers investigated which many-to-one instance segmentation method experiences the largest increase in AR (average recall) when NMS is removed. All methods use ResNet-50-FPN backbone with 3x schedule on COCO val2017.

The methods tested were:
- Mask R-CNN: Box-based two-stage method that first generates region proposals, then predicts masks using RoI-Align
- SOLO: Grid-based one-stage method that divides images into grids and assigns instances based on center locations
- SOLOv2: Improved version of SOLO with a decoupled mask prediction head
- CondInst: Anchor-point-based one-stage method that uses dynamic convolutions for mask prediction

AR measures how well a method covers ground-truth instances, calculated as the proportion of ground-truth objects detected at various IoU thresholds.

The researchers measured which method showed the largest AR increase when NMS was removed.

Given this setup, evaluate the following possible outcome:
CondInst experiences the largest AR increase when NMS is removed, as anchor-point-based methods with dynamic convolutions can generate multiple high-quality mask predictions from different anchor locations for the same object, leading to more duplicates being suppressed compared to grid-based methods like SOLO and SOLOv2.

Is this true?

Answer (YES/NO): NO